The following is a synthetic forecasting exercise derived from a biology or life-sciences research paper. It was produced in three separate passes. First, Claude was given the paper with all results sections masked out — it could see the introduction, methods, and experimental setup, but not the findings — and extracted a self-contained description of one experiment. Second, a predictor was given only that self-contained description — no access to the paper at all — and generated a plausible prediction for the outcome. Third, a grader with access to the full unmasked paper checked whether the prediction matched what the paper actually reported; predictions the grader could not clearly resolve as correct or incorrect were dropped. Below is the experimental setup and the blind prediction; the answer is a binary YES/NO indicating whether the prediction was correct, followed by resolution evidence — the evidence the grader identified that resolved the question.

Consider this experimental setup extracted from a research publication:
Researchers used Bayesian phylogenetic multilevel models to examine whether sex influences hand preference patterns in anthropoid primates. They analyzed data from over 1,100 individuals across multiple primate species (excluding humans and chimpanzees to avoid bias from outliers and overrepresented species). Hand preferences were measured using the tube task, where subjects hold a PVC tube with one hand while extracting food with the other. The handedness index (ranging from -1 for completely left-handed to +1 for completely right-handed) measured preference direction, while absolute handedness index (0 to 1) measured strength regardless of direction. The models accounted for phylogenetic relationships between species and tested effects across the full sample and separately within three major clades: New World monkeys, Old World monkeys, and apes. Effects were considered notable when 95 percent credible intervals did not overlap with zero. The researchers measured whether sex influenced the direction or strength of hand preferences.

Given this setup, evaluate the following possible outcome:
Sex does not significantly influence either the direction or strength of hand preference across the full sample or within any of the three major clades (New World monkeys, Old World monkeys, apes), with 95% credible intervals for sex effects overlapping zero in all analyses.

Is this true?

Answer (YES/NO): YES